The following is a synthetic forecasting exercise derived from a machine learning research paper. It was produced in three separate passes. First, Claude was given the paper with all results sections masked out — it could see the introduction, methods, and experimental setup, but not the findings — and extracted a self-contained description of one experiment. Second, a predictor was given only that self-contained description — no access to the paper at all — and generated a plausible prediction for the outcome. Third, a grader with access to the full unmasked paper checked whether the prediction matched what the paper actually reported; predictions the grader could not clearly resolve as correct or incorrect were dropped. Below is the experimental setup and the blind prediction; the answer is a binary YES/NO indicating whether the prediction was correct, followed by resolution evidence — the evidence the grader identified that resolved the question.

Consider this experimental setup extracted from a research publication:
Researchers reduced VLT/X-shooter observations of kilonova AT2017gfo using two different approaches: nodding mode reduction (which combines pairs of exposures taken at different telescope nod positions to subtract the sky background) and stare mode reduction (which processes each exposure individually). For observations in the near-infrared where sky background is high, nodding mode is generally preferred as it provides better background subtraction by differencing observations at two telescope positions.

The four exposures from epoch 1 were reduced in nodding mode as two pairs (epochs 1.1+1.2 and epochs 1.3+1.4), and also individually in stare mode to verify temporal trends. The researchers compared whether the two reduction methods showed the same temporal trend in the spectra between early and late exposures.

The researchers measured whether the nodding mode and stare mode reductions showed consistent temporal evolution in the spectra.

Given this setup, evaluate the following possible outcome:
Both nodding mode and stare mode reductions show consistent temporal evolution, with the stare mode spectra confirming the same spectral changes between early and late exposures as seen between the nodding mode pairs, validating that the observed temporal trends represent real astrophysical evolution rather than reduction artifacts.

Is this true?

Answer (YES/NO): YES